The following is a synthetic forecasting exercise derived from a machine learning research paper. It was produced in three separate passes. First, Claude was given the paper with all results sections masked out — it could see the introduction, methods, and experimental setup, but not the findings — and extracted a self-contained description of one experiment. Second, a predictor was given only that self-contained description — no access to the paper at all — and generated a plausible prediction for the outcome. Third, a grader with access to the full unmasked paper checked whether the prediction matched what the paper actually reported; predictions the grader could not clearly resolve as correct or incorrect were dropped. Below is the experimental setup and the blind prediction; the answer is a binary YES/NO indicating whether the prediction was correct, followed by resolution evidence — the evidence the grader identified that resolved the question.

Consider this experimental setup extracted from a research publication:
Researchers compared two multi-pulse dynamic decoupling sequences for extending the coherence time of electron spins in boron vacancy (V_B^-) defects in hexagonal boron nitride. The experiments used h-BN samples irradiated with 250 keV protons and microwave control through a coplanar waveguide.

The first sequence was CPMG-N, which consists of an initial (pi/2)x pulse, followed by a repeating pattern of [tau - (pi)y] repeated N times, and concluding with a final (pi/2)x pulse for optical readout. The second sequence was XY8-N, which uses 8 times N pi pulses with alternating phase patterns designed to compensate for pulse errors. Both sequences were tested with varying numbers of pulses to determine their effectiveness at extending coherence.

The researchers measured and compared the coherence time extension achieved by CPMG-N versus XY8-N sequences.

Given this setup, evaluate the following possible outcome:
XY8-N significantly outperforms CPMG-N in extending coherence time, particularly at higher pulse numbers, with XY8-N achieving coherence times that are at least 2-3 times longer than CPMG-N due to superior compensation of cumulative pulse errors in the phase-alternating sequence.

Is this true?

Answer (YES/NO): NO